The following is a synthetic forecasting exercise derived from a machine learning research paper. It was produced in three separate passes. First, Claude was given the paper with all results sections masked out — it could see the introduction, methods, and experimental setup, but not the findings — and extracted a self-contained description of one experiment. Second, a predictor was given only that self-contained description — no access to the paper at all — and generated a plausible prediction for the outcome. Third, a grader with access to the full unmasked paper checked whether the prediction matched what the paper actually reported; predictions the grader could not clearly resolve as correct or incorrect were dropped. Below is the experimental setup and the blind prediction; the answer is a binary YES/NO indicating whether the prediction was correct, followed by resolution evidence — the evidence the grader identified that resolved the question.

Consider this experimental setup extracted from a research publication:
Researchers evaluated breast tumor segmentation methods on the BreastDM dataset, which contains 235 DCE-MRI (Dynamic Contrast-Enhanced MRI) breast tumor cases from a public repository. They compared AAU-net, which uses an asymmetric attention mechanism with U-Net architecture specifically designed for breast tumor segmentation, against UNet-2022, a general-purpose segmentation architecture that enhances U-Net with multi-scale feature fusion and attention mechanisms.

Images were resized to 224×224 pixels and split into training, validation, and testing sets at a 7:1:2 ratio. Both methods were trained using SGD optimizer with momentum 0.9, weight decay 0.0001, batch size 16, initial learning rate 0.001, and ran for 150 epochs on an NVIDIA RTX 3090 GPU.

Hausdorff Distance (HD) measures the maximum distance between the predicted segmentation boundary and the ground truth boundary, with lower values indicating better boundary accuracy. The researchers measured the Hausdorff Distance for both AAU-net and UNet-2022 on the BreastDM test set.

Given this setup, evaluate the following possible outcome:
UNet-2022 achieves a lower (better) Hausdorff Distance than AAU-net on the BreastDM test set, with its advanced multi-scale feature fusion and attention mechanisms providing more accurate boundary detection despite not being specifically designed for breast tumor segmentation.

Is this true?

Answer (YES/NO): NO